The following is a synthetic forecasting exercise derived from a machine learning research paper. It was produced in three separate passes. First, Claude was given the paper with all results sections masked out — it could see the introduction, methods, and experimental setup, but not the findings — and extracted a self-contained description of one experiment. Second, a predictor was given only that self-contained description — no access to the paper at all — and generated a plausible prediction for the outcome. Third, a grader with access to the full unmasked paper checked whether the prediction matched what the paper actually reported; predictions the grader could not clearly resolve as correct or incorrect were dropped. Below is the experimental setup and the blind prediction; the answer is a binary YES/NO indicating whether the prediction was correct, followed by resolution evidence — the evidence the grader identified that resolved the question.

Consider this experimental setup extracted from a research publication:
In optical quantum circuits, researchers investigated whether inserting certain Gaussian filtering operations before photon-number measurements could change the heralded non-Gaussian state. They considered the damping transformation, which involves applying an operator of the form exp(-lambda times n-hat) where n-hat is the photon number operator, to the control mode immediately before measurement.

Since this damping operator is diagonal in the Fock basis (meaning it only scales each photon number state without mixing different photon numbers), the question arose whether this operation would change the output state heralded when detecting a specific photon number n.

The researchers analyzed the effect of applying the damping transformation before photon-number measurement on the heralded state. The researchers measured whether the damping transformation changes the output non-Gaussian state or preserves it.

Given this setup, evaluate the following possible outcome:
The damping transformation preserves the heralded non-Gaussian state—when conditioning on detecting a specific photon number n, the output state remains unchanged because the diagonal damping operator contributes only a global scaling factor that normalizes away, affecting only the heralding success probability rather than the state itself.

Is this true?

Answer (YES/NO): YES